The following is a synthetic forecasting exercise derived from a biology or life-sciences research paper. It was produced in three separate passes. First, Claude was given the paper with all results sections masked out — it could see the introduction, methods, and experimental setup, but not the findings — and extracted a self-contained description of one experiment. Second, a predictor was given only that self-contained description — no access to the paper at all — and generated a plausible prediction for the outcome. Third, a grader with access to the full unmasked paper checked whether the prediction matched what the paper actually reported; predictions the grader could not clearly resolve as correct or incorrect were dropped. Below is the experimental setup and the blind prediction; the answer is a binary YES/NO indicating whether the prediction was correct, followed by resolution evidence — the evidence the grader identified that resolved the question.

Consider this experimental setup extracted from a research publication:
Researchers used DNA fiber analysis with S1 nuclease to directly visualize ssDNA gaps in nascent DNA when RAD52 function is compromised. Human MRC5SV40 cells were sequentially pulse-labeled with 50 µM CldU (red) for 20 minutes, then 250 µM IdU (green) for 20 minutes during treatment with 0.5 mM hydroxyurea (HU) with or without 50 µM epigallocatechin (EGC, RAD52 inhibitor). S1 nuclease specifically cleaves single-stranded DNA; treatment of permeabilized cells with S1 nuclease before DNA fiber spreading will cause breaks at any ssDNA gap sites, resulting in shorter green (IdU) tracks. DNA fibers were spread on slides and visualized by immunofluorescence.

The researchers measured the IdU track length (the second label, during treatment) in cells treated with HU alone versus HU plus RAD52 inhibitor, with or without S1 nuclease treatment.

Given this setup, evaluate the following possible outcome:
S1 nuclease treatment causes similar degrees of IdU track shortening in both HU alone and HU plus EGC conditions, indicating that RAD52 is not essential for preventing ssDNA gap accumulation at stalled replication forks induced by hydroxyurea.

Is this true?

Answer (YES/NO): NO